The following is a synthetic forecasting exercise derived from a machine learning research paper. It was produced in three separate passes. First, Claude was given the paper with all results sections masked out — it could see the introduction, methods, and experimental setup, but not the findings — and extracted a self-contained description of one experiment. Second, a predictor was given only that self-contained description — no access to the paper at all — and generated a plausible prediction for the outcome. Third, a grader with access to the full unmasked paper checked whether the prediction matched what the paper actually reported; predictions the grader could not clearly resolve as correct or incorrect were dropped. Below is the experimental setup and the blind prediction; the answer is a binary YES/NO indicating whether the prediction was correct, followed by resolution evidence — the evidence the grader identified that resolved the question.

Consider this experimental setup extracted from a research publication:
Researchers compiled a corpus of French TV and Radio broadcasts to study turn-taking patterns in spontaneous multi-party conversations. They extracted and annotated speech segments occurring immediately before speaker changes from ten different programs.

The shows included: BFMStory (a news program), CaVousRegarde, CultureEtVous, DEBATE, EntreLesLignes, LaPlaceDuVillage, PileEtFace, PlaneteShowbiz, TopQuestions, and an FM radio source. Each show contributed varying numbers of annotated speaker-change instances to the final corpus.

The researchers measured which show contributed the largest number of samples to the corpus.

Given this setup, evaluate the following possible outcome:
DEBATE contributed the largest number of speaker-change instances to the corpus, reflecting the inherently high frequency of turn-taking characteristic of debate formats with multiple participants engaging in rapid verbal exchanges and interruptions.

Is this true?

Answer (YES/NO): NO